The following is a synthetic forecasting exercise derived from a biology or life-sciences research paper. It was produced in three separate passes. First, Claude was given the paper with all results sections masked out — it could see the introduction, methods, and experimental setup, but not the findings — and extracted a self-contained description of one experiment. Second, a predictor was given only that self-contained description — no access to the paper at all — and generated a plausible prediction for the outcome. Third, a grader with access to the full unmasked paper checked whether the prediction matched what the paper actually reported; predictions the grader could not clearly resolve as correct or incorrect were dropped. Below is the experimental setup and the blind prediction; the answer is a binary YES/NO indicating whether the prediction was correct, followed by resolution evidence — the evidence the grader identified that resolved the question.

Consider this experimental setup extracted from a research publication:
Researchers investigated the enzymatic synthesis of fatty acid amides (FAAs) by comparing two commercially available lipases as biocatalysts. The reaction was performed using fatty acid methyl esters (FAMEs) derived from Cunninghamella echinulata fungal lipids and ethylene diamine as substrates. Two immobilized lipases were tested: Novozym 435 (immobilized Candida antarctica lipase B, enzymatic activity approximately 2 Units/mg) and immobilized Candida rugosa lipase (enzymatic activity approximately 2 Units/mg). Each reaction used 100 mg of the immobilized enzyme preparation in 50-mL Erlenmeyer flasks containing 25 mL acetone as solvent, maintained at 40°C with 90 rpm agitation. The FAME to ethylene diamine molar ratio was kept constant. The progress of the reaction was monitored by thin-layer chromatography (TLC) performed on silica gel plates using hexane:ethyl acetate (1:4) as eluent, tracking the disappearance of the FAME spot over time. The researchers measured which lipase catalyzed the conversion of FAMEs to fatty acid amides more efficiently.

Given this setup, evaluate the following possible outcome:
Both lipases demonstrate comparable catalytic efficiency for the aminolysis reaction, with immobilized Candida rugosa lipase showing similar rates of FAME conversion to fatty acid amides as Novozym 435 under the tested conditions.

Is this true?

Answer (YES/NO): NO